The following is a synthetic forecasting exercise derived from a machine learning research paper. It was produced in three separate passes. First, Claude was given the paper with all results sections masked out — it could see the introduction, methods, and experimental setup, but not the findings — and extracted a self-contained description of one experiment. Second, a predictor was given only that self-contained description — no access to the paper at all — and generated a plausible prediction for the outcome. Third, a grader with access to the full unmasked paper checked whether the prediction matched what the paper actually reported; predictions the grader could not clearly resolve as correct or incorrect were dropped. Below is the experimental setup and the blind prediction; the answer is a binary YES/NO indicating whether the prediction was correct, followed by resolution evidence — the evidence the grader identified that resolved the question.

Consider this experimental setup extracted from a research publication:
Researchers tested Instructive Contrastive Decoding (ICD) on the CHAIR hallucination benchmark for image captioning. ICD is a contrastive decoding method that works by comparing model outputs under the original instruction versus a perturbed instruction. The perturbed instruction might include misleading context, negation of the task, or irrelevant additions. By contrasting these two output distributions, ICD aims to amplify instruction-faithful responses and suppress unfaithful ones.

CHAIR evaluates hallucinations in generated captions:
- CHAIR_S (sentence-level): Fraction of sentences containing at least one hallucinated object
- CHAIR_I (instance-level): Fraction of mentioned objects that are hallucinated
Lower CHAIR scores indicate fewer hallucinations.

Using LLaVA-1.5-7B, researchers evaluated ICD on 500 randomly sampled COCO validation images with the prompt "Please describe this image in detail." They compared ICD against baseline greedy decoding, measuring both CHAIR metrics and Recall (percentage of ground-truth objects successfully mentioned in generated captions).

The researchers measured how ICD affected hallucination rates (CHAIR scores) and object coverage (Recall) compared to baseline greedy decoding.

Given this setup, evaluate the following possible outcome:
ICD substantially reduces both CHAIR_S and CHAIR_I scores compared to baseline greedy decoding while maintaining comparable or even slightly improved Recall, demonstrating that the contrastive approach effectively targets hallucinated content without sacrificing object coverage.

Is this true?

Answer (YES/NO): NO